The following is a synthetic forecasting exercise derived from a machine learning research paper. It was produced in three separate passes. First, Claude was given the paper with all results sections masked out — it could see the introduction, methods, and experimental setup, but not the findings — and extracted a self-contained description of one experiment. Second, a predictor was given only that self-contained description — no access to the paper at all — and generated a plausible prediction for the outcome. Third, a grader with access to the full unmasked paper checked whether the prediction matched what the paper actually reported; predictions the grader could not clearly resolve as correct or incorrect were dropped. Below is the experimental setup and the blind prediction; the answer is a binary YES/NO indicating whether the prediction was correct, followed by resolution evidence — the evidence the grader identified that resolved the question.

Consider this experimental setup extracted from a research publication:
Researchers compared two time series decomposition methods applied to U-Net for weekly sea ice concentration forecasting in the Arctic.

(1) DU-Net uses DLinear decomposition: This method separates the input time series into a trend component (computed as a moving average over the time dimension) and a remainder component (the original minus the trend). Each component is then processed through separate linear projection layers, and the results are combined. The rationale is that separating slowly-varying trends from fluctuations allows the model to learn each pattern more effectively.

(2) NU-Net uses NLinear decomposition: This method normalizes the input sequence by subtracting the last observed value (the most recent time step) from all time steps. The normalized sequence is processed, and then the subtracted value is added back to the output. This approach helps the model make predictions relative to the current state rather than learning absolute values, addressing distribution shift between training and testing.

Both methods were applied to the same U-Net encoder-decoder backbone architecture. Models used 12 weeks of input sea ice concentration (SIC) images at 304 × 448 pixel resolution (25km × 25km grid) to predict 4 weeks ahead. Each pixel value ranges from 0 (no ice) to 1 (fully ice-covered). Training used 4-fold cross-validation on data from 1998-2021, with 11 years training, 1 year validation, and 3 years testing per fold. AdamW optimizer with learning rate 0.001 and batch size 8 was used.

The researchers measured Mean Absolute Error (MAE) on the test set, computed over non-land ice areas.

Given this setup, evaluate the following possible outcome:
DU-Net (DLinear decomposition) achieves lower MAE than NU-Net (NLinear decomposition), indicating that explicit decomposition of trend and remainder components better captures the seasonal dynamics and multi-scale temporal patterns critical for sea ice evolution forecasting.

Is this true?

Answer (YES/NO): NO